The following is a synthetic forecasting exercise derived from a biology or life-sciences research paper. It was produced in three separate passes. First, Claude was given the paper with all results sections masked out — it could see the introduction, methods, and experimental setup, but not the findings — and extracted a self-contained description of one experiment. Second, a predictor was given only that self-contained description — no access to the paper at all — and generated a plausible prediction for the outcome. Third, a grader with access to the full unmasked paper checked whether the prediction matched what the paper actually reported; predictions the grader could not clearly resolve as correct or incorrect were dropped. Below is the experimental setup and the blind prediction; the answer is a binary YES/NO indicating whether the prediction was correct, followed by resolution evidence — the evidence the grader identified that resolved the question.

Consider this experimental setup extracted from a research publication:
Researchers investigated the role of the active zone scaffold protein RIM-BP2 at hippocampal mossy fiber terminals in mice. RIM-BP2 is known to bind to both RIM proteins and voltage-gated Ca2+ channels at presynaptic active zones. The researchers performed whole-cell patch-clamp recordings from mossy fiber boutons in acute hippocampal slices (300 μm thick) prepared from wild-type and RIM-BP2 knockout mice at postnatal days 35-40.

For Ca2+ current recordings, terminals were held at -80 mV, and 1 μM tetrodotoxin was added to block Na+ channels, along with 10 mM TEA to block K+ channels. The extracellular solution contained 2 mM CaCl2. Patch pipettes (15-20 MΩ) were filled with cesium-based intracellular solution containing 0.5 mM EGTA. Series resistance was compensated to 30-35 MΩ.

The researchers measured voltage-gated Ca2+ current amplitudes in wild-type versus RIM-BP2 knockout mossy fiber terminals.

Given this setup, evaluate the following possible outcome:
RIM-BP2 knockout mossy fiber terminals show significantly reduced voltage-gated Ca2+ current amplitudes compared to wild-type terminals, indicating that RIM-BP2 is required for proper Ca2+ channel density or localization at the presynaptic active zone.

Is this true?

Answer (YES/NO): YES